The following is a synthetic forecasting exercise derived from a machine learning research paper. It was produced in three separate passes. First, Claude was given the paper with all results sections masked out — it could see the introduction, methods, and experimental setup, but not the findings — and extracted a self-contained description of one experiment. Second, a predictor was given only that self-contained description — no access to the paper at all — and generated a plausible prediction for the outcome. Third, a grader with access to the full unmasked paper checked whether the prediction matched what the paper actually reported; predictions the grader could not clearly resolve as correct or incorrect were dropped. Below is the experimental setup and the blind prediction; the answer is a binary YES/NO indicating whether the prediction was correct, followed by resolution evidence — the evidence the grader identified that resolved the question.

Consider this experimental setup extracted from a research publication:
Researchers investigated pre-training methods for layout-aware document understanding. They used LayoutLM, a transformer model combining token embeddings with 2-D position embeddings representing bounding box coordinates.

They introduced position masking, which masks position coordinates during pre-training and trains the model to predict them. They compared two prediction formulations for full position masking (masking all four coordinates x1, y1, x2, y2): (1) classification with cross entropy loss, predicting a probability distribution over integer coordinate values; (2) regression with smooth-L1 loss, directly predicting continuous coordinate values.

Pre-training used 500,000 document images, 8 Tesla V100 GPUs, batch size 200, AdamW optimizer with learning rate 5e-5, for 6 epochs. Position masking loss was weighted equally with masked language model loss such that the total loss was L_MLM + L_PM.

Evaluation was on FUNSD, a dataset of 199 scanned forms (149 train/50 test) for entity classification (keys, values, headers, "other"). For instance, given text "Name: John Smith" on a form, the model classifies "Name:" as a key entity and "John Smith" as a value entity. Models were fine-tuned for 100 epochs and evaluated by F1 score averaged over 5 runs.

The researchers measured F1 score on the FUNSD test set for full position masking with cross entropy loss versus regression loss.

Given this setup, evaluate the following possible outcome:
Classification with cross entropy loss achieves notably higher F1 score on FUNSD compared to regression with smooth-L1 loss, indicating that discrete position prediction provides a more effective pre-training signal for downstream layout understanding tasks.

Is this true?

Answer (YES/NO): YES